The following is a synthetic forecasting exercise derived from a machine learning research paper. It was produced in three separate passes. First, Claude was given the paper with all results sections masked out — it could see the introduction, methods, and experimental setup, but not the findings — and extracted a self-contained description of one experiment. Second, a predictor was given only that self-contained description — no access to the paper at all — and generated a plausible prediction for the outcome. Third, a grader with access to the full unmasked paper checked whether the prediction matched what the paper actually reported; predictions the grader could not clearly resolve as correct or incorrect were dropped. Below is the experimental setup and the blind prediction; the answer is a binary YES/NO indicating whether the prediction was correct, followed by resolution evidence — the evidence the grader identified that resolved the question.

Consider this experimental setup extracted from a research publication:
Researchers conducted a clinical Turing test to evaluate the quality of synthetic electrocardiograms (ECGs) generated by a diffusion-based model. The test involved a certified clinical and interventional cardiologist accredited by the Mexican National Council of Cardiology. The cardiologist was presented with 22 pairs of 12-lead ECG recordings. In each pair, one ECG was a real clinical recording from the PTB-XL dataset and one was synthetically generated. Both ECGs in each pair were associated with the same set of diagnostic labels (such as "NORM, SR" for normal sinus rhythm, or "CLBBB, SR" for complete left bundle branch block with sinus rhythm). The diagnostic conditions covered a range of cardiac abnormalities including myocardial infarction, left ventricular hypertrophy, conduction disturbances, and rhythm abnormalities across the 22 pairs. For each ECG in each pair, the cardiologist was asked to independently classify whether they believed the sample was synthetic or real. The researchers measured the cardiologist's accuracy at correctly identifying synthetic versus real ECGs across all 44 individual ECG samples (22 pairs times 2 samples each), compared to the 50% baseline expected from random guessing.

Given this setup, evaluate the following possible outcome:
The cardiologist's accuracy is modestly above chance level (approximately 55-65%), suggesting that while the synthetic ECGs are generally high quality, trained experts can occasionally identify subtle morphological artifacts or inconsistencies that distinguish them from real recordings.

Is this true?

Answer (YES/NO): NO